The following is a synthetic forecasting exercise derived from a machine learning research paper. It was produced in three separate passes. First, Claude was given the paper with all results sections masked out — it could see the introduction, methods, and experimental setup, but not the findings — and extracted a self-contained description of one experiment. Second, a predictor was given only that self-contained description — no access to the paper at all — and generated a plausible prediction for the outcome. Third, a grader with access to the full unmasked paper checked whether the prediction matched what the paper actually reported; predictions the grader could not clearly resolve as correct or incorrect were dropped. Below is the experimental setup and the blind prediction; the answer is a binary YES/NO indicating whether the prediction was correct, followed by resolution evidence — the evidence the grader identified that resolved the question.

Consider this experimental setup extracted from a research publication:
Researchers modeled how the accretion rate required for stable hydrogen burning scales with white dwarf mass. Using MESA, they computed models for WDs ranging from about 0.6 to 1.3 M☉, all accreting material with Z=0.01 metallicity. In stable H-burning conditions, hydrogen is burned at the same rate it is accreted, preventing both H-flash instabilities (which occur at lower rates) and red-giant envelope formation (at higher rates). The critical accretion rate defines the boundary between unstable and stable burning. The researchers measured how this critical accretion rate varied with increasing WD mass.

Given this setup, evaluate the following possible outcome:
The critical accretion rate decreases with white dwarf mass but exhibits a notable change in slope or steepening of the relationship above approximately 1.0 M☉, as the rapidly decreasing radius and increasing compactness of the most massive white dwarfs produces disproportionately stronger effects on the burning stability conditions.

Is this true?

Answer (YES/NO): NO